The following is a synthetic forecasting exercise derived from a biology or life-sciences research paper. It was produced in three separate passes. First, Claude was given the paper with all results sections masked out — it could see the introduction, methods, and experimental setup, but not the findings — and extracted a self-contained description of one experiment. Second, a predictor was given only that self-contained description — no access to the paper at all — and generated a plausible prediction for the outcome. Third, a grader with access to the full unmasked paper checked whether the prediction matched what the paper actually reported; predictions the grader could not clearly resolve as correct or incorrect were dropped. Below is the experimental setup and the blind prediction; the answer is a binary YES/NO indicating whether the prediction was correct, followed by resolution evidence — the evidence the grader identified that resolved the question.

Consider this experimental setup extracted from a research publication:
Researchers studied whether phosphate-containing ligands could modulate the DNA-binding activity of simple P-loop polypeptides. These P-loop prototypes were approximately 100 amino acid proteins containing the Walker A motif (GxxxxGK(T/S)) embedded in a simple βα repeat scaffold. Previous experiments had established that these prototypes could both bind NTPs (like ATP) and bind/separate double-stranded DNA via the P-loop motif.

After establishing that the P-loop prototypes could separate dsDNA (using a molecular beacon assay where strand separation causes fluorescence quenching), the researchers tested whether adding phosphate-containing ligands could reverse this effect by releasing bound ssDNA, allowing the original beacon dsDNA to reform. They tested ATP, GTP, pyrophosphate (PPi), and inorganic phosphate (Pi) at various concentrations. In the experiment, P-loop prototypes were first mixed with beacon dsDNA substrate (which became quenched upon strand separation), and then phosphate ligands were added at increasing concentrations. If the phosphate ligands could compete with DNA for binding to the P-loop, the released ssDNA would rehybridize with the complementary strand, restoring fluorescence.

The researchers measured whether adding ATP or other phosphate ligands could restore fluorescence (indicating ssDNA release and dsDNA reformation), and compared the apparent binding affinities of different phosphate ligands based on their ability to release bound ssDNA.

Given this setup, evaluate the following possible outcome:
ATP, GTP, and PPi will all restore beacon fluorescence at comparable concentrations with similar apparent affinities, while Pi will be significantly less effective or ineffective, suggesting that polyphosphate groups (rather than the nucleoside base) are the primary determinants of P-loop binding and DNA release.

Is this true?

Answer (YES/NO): NO